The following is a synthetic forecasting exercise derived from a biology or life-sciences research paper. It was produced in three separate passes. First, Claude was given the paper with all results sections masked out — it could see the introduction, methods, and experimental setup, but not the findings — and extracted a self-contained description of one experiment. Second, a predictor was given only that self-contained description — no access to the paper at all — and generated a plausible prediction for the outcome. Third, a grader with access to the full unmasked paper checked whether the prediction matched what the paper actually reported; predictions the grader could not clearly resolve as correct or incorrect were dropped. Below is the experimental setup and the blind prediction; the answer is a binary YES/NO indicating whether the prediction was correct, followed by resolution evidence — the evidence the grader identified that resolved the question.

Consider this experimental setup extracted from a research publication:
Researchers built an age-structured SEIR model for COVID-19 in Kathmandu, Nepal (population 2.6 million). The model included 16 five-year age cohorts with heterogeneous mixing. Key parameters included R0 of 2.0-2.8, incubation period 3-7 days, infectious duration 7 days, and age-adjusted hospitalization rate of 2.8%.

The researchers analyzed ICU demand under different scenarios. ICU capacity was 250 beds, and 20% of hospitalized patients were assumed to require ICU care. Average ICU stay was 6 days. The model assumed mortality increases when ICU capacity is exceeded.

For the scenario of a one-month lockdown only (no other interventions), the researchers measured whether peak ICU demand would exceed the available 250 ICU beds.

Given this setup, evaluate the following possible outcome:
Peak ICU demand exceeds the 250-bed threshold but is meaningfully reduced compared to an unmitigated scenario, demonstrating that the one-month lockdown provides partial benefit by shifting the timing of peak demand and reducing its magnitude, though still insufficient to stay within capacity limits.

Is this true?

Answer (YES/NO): NO